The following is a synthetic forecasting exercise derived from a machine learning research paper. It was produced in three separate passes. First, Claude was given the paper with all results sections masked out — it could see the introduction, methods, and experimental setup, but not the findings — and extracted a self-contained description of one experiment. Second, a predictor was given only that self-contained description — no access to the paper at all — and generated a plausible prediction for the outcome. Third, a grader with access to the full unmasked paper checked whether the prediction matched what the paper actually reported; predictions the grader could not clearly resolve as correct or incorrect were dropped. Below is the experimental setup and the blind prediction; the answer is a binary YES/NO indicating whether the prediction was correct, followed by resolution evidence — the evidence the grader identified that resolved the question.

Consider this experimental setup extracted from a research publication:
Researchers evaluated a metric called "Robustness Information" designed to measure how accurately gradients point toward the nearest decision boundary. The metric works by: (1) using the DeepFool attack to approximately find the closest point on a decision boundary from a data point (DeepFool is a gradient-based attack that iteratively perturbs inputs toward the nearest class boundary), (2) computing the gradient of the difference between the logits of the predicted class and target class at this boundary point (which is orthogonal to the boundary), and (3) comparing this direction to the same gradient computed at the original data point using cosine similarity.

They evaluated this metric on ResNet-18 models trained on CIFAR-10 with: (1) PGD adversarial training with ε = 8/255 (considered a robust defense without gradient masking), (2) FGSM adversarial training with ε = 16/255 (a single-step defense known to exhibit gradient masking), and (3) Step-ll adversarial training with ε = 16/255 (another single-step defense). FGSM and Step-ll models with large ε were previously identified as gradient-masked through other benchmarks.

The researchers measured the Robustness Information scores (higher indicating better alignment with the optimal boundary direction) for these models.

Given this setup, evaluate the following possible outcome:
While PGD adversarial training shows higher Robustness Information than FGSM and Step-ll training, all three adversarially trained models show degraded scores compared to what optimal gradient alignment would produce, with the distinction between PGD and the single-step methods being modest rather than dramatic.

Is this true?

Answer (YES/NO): NO